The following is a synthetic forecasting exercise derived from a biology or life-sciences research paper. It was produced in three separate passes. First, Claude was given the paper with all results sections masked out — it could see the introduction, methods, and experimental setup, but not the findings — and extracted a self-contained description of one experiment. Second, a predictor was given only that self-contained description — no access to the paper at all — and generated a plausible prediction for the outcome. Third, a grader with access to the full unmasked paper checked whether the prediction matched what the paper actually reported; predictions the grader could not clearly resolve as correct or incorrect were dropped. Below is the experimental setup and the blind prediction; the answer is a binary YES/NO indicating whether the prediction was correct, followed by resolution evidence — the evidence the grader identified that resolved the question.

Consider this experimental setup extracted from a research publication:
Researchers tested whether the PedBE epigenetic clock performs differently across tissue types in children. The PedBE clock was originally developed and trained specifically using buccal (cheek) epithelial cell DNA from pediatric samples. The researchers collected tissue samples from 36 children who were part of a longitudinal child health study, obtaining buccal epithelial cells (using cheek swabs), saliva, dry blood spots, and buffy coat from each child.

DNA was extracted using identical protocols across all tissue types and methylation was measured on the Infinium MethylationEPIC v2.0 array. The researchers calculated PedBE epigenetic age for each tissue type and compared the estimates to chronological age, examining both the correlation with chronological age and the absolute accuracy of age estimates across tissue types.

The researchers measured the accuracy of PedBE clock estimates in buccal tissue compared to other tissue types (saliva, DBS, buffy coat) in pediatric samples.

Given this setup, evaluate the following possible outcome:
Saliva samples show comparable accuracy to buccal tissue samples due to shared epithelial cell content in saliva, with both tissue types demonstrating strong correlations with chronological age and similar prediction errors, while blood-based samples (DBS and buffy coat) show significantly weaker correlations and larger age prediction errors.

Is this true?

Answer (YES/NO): NO